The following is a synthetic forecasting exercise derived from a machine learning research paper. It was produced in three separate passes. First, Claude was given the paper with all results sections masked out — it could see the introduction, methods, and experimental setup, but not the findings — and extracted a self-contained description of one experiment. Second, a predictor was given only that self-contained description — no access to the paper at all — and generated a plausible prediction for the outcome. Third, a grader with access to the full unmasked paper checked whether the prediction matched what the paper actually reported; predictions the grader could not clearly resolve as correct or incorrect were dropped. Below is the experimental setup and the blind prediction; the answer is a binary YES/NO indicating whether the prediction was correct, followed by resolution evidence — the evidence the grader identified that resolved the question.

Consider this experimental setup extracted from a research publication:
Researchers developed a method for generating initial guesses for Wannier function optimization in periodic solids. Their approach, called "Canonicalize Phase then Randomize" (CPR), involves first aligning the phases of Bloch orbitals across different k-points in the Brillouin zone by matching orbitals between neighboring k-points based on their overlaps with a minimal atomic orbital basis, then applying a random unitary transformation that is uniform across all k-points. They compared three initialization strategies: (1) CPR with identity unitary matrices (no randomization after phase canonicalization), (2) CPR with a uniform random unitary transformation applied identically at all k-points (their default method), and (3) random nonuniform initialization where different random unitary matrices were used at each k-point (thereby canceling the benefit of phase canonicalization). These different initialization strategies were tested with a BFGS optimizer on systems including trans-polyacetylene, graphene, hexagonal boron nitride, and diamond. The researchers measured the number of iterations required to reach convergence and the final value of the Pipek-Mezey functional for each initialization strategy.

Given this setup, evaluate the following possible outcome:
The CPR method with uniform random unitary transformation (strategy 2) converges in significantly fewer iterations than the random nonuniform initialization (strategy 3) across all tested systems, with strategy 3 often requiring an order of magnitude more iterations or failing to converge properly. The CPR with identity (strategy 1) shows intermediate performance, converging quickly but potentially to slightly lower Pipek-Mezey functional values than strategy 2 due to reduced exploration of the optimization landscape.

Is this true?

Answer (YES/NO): NO